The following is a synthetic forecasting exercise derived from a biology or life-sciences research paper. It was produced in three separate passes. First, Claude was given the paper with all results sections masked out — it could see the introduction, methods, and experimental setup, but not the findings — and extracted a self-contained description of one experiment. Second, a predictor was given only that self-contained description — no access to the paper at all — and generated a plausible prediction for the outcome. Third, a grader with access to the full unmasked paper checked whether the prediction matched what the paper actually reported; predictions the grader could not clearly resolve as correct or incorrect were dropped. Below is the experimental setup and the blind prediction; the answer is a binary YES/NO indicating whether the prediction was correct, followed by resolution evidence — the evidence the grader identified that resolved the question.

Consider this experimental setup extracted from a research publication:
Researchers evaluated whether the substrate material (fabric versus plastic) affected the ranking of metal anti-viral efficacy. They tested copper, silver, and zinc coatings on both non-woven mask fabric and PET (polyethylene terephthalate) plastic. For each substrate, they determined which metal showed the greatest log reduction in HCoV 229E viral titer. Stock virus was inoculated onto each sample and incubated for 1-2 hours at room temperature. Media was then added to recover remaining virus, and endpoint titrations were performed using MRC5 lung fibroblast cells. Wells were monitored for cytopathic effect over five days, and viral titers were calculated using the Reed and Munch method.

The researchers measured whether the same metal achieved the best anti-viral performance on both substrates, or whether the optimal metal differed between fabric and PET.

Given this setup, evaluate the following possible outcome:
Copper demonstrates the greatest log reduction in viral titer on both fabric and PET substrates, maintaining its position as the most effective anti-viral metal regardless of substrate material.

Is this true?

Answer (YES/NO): NO